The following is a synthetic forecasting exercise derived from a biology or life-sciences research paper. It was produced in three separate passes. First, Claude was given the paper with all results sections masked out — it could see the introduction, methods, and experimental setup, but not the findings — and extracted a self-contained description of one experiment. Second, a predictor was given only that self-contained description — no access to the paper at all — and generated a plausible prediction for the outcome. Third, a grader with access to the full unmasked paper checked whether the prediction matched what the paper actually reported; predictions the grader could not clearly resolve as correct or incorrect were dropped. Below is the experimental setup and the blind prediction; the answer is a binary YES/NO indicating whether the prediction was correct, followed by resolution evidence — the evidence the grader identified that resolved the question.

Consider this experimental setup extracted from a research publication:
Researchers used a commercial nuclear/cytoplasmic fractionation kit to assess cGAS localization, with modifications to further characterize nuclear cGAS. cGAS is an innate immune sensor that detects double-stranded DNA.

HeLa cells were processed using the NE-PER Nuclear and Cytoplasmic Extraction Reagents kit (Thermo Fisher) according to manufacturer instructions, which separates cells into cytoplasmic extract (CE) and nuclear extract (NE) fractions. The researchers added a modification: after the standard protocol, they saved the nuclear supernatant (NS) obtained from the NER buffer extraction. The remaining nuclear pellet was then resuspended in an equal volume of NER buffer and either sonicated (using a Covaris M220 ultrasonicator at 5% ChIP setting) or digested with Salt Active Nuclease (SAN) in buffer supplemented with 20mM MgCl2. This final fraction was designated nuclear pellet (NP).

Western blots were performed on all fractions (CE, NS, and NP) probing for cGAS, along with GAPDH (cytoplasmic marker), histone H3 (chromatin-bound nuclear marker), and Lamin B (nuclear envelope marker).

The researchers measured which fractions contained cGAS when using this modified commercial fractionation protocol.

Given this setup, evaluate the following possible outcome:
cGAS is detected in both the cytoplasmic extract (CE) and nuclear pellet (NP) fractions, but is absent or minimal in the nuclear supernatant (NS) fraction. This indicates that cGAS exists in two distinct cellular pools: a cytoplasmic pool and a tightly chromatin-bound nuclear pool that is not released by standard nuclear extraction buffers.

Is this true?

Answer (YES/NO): NO